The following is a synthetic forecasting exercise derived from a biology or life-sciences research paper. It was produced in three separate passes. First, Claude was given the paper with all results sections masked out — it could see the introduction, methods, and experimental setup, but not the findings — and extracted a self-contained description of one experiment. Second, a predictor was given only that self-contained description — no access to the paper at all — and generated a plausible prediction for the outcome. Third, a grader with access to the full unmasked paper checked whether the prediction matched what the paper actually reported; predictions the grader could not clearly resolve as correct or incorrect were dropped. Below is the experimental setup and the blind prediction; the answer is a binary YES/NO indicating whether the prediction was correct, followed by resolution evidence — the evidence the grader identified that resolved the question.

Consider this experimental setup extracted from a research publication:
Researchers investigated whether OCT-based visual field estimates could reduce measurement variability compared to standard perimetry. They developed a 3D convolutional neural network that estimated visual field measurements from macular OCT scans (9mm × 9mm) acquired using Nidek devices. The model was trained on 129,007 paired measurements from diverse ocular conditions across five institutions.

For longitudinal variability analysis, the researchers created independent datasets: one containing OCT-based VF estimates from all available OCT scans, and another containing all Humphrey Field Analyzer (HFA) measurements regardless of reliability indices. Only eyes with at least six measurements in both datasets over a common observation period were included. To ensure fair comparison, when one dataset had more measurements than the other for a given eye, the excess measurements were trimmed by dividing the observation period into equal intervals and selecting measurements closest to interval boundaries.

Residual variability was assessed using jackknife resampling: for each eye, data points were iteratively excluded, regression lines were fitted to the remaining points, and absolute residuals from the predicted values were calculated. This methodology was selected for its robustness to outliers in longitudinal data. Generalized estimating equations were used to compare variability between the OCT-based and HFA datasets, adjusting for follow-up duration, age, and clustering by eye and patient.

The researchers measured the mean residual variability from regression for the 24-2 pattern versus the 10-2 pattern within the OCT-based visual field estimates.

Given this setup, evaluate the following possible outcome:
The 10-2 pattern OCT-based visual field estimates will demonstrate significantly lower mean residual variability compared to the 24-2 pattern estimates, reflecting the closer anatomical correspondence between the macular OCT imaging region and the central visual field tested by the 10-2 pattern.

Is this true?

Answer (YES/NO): NO